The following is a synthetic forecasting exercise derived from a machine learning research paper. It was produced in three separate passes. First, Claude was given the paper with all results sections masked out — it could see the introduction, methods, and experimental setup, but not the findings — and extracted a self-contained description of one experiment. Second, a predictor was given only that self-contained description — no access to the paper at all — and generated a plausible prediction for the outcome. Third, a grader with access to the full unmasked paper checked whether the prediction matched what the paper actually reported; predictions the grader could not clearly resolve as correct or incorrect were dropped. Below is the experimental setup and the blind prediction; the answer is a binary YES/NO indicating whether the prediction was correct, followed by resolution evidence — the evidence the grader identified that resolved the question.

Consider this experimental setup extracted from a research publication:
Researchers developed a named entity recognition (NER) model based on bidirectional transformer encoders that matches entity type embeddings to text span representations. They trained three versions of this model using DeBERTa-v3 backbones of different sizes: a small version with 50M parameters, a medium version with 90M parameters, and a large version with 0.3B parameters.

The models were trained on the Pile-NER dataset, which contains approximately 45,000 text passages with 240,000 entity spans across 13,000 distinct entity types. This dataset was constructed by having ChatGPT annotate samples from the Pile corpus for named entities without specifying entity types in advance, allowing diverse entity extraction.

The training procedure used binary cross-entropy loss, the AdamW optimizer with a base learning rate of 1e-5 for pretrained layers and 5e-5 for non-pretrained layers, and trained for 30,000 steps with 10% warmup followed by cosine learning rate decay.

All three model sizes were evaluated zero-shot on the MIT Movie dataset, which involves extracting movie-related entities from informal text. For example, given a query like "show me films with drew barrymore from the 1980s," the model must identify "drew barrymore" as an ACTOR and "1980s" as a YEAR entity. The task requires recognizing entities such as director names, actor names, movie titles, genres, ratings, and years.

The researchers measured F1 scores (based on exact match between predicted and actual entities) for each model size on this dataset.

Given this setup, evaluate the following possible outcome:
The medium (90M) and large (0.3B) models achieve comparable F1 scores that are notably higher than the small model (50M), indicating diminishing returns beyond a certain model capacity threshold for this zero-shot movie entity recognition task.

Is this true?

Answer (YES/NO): NO